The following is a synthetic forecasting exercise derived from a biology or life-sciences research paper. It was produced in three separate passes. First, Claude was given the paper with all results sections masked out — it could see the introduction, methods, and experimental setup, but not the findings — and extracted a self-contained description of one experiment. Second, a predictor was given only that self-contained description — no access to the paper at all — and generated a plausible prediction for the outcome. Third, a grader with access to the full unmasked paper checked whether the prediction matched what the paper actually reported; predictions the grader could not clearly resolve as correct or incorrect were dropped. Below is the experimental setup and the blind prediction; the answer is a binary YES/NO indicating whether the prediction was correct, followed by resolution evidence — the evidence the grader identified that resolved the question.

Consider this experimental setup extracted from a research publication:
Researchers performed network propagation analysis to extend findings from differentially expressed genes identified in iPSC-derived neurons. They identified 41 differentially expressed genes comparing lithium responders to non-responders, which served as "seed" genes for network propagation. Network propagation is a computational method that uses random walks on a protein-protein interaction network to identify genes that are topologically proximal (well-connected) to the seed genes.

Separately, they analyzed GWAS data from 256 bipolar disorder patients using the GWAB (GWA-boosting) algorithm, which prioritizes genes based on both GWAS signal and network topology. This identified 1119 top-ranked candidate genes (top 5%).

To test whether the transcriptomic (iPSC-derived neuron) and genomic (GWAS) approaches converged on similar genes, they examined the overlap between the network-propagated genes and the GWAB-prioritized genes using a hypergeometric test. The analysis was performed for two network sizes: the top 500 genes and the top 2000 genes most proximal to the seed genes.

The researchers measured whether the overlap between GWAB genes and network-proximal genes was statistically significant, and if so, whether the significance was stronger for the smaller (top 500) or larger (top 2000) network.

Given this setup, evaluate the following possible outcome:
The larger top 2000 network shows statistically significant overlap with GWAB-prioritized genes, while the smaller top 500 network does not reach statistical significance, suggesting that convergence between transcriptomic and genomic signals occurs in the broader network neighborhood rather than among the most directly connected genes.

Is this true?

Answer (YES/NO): NO